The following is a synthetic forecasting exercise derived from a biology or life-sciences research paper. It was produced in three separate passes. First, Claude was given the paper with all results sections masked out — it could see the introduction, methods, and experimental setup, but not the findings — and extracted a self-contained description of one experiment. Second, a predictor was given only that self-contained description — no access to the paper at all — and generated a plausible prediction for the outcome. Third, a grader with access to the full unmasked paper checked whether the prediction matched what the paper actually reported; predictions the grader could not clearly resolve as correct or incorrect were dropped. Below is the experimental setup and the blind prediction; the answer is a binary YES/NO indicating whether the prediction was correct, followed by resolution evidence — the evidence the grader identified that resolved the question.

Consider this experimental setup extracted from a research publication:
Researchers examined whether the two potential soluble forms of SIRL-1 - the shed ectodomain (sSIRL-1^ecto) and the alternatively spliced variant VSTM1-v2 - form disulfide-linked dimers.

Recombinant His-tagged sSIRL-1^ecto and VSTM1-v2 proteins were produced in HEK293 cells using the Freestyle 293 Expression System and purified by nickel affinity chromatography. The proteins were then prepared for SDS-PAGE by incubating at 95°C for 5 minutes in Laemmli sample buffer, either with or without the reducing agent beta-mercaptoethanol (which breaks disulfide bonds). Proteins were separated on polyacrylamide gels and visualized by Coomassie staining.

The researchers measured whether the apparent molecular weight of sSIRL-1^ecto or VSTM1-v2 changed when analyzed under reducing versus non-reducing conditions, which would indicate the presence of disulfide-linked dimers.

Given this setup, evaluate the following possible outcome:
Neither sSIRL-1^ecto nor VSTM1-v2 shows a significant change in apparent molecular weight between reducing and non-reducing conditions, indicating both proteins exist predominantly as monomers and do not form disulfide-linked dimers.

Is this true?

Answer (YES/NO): YES